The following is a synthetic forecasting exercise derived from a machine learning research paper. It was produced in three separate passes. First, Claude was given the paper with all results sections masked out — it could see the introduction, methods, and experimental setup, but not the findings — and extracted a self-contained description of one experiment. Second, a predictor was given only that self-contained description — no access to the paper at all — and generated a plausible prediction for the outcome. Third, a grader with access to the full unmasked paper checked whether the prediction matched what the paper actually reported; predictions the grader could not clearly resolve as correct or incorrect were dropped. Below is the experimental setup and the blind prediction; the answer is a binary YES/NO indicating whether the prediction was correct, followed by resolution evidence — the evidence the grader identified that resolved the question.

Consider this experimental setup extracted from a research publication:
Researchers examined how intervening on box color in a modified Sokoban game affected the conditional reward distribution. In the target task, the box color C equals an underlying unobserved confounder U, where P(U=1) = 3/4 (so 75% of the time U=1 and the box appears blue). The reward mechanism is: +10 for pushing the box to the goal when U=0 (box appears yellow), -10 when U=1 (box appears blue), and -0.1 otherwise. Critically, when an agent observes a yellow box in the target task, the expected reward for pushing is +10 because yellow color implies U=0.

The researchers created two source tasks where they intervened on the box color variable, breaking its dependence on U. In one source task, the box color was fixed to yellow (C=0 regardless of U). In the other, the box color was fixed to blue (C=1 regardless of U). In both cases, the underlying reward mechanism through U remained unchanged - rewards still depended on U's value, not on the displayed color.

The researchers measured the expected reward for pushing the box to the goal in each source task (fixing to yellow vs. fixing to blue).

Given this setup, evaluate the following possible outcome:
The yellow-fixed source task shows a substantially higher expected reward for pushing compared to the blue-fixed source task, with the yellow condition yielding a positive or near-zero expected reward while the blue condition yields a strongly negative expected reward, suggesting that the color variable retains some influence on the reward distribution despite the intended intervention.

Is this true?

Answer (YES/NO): NO